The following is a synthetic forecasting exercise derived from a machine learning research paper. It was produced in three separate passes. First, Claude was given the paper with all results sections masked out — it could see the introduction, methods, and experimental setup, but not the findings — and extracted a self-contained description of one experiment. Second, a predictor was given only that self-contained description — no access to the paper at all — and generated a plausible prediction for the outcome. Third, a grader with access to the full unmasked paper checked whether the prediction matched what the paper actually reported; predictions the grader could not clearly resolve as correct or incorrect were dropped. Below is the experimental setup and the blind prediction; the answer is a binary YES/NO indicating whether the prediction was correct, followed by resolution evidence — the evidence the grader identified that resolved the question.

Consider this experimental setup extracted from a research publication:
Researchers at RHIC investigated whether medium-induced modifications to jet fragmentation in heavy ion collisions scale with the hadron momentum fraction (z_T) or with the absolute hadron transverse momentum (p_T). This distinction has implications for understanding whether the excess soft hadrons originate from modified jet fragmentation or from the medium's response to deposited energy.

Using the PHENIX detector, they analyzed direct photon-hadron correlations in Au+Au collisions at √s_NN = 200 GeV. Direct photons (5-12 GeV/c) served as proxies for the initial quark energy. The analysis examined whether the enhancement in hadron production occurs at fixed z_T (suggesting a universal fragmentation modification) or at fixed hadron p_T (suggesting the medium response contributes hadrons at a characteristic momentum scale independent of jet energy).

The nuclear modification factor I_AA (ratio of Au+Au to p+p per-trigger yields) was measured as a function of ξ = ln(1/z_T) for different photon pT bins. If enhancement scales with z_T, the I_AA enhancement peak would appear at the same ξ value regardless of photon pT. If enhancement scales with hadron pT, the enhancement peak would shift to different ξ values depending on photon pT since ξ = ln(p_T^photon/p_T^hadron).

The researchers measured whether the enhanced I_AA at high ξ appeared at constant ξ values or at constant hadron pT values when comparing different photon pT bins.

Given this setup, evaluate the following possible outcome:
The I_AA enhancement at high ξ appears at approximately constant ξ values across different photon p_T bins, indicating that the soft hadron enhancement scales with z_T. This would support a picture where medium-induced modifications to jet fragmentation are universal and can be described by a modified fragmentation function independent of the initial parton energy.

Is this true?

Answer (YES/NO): NO